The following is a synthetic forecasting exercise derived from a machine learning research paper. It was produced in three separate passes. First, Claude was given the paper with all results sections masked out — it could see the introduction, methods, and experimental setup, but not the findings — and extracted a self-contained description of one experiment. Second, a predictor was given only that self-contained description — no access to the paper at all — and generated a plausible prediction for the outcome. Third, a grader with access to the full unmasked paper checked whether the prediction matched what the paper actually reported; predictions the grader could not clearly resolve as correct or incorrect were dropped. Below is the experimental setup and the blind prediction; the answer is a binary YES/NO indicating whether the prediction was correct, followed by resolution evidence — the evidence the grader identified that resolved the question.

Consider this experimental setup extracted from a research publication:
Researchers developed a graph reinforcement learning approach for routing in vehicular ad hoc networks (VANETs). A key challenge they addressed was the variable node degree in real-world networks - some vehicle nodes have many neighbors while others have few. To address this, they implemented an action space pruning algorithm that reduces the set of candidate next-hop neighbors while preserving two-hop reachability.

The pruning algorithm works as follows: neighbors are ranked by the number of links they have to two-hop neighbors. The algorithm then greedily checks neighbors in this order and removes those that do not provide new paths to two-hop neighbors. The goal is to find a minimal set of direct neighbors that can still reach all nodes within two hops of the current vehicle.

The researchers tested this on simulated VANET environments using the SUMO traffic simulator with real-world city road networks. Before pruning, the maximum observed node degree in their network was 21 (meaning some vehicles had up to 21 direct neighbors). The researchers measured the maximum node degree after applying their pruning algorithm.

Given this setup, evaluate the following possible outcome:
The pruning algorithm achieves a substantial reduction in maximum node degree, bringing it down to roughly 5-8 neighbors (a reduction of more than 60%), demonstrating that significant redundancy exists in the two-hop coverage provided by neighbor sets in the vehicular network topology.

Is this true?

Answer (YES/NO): YES